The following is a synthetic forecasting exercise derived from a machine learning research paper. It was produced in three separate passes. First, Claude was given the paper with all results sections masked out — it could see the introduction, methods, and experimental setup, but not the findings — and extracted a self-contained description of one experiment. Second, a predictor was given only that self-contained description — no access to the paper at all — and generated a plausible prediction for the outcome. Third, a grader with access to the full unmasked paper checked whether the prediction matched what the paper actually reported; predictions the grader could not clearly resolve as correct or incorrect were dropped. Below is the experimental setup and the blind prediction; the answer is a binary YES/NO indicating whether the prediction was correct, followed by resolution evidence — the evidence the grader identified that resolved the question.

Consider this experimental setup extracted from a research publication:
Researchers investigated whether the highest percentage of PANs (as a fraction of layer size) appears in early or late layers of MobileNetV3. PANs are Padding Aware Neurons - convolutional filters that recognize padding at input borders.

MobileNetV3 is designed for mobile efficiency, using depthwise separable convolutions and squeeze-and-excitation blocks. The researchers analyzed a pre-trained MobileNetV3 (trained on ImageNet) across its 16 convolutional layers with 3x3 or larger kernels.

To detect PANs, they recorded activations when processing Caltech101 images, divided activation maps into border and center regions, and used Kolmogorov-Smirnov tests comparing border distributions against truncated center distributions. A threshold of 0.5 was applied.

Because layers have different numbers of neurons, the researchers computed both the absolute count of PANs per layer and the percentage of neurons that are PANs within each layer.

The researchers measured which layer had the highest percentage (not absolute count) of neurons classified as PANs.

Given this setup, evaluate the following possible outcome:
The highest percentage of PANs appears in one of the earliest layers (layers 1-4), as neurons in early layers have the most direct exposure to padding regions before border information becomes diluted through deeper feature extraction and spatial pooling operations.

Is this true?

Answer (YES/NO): YES